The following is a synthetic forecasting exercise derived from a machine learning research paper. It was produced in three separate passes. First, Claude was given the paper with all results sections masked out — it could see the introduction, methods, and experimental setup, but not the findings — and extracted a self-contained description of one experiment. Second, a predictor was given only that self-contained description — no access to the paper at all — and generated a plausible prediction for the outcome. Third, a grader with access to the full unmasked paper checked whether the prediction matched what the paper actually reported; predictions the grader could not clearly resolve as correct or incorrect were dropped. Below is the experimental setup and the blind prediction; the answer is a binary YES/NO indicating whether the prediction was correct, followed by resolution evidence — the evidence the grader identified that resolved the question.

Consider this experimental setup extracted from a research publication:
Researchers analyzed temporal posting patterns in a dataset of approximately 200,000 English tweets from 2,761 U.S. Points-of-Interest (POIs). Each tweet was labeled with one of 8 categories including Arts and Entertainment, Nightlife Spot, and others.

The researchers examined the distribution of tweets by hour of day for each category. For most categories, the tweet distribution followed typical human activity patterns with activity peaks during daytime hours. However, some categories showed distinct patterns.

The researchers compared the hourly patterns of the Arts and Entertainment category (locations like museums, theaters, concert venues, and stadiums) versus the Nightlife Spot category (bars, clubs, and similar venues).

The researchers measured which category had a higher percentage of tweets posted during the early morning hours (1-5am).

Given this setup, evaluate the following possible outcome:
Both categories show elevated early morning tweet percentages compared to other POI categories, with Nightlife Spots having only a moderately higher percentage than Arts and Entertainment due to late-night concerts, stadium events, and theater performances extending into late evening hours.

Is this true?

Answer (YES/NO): NO